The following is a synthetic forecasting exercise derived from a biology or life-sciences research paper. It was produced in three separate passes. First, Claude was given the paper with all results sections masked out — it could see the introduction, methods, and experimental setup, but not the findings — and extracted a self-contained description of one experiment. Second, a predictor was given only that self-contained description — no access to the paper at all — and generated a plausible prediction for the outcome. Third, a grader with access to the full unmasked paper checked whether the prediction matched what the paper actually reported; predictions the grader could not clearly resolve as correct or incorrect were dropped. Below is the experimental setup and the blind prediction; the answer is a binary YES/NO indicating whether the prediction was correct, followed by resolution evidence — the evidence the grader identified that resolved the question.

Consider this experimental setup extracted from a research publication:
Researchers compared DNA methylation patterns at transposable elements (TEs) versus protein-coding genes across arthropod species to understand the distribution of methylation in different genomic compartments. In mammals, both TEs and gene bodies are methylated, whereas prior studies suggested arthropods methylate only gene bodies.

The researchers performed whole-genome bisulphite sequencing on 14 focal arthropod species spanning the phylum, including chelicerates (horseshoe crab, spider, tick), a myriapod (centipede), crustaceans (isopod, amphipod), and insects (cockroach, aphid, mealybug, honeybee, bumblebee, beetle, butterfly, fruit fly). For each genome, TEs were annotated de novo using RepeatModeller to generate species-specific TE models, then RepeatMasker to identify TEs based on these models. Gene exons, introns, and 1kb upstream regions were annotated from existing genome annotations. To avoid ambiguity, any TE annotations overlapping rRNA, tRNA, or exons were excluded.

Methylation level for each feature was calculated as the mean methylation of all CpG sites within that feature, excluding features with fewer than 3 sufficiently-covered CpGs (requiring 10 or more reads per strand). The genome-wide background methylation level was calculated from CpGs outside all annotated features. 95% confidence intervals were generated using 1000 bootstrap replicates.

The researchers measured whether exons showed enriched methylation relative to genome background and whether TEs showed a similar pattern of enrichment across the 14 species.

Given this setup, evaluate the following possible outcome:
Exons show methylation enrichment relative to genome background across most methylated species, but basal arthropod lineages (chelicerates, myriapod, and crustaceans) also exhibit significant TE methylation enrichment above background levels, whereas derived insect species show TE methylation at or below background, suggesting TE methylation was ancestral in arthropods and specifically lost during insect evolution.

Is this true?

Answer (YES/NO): NO